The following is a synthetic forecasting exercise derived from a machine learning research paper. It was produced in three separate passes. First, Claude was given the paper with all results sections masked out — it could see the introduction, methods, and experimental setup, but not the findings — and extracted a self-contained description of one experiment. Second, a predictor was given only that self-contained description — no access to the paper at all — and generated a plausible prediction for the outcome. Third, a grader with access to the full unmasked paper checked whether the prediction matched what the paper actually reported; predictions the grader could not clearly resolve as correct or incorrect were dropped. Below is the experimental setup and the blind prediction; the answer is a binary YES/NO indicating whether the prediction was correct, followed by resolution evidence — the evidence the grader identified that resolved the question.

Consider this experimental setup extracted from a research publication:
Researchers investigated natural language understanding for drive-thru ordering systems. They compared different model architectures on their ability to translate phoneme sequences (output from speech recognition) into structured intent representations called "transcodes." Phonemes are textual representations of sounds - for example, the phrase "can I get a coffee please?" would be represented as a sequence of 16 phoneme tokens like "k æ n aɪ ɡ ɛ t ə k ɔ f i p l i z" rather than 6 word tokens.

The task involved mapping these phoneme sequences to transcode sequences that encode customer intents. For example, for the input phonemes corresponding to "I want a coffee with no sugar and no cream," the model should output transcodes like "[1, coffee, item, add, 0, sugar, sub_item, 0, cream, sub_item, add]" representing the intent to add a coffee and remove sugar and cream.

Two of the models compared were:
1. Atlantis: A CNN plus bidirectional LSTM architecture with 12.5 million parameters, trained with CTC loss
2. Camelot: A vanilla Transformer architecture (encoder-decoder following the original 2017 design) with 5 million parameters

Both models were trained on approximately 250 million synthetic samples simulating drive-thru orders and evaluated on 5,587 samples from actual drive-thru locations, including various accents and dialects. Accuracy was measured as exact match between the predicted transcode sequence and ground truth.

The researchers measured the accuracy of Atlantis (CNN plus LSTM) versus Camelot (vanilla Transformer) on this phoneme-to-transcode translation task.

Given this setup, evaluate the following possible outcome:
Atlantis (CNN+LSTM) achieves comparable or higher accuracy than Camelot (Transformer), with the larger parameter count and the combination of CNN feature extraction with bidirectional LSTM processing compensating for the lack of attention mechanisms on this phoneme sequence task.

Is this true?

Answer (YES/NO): YES